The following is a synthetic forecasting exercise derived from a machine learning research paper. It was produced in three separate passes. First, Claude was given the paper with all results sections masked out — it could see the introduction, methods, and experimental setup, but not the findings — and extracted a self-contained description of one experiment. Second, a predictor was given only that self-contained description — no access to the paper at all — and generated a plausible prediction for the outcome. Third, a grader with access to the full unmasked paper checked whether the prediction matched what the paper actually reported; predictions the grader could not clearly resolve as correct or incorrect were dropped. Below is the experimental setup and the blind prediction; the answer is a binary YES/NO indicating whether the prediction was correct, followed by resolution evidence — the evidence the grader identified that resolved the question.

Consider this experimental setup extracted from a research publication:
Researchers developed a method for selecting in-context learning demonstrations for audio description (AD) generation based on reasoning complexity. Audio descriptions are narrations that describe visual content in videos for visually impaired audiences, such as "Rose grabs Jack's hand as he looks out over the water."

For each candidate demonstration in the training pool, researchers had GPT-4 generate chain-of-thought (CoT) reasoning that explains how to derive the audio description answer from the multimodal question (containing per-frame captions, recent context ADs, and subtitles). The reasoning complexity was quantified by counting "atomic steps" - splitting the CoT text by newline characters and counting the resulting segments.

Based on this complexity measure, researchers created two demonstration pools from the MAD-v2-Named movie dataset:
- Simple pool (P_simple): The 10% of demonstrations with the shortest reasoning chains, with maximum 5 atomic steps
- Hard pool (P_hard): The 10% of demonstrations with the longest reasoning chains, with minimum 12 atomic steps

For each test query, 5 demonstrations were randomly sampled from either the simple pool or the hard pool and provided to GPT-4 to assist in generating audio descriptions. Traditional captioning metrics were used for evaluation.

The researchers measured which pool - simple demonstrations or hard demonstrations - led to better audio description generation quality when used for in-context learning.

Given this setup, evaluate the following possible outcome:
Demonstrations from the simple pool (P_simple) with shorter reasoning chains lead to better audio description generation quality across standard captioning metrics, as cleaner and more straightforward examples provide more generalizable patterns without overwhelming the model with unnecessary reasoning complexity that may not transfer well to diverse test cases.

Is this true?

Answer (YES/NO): YES